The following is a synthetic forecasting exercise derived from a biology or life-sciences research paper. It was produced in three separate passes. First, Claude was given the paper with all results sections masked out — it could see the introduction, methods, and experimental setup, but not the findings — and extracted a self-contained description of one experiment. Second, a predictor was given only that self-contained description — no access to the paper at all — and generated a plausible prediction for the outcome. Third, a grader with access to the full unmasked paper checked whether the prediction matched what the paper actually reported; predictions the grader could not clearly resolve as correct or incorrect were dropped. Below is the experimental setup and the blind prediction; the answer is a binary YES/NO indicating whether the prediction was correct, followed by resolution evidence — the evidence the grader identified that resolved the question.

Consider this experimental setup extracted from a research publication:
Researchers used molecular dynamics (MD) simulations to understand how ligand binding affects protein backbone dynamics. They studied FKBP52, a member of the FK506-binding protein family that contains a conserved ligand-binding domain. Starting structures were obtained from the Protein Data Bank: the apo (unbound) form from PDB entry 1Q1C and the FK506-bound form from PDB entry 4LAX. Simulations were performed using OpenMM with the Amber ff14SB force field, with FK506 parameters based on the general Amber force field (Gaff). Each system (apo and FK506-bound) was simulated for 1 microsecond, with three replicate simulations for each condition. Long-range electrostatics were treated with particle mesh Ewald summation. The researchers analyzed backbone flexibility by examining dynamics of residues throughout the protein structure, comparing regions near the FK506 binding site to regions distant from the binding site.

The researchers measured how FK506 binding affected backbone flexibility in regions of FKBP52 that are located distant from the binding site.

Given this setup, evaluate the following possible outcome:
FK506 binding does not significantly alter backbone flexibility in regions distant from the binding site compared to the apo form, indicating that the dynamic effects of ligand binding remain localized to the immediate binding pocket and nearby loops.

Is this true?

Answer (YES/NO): NO